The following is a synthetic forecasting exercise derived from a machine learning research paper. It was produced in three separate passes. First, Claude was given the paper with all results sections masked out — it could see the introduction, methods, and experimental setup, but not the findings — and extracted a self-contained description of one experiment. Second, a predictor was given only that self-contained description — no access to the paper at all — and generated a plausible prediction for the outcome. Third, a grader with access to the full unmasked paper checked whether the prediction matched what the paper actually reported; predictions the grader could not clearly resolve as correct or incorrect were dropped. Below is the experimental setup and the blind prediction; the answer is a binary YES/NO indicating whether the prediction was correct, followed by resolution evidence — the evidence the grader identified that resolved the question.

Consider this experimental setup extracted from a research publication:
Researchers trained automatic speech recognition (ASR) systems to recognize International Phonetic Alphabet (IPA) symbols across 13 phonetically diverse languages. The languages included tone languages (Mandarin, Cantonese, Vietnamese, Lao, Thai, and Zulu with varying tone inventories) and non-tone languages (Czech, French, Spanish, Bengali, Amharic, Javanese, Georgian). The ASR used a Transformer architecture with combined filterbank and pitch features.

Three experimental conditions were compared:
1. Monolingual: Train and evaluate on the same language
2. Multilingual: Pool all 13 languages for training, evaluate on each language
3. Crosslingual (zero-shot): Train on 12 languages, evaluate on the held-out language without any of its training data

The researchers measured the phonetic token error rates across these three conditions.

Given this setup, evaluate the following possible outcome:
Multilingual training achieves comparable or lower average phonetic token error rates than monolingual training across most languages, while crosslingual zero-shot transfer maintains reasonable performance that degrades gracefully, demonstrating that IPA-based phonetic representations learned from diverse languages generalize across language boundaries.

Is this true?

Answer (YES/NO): NO